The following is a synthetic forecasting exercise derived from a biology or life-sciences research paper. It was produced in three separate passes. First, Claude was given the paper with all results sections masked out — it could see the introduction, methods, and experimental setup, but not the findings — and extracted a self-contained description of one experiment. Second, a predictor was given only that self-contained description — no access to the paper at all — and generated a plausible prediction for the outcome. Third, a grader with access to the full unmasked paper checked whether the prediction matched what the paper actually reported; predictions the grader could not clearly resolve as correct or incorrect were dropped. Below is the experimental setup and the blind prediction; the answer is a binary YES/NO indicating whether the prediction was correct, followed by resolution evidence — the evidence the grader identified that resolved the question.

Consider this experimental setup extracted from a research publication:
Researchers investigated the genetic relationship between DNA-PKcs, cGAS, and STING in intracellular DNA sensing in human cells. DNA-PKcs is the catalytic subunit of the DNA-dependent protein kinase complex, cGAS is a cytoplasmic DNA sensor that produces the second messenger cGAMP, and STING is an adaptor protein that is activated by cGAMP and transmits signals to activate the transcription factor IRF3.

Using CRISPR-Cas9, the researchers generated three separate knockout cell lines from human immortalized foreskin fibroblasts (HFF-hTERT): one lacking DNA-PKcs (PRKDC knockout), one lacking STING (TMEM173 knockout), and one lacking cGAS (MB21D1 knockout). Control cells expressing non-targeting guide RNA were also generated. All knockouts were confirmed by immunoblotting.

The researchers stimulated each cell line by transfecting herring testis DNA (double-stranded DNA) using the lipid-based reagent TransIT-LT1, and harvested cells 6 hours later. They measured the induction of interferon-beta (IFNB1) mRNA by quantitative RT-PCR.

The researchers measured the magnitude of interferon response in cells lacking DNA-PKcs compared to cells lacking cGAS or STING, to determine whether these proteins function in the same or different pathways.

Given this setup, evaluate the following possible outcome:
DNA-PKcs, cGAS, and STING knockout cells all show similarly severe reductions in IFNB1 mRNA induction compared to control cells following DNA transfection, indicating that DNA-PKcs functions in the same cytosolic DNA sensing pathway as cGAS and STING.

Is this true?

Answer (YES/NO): YES